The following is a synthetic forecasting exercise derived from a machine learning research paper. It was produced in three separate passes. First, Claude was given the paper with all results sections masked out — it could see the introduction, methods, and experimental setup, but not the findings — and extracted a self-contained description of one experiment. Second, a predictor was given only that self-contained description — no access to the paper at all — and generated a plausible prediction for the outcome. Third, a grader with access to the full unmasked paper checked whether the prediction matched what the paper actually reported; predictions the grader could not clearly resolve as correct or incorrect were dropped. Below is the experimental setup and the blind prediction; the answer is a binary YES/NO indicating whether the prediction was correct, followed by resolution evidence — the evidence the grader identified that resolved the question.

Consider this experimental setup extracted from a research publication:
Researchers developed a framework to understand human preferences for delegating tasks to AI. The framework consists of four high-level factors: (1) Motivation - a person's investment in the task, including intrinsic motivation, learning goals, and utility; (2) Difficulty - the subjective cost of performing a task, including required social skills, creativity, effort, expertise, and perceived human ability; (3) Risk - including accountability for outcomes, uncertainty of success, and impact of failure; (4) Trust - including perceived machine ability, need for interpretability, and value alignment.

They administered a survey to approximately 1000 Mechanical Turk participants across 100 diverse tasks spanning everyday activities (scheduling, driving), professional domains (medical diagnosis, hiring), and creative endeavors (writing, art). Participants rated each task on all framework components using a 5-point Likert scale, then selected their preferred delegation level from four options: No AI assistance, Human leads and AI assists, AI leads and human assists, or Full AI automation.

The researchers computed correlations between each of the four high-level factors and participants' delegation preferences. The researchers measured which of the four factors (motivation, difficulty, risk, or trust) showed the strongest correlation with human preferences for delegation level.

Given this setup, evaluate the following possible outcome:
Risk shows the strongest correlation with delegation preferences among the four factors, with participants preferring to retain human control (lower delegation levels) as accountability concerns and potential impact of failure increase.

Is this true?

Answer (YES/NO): NO